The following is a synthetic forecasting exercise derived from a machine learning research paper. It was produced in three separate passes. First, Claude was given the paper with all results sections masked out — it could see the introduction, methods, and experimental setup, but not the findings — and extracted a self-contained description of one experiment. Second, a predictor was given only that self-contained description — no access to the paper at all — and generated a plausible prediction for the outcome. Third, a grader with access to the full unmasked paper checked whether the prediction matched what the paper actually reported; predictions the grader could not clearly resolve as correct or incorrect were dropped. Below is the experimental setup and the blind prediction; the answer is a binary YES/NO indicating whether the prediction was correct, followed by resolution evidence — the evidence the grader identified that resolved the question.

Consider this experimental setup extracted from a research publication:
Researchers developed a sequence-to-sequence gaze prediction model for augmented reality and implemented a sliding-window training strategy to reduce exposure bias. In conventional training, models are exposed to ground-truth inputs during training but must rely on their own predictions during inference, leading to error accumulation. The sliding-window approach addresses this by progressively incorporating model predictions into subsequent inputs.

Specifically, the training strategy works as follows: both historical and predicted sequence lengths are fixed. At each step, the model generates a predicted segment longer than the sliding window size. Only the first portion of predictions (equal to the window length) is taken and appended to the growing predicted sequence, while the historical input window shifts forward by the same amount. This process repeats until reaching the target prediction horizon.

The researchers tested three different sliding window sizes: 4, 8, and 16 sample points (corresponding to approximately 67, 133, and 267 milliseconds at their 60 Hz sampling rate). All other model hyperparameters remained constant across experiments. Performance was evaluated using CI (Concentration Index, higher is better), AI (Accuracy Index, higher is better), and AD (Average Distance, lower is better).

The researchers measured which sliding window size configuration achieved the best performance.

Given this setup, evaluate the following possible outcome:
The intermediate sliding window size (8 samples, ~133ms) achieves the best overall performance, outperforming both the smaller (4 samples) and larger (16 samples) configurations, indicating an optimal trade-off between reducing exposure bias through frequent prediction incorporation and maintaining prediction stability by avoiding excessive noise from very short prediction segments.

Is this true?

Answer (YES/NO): NO